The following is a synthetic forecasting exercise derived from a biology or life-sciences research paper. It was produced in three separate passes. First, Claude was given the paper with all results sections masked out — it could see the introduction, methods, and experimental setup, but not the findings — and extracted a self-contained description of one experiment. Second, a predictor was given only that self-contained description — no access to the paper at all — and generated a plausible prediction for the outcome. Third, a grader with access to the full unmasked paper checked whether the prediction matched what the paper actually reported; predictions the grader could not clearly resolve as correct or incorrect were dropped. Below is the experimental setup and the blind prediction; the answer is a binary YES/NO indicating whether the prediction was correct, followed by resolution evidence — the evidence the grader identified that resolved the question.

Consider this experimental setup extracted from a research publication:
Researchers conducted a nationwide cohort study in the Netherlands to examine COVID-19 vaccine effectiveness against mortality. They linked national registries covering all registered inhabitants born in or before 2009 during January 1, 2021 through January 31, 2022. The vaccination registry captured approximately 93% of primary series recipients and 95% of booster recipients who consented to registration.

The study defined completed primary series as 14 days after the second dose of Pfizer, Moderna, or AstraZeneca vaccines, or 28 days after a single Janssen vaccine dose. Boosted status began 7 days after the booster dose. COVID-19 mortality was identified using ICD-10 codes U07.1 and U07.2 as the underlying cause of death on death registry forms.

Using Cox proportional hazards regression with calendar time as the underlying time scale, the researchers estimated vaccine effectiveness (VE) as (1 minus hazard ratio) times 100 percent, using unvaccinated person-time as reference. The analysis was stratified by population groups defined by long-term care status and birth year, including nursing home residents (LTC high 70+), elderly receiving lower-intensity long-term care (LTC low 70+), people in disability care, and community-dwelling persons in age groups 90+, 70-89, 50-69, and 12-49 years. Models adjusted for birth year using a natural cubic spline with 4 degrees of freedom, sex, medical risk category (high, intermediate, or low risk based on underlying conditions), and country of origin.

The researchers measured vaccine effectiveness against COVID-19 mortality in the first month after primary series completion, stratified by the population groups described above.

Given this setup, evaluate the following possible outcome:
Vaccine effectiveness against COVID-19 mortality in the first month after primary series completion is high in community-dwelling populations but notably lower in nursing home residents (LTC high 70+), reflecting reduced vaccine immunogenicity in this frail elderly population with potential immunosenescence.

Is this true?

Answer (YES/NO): NO